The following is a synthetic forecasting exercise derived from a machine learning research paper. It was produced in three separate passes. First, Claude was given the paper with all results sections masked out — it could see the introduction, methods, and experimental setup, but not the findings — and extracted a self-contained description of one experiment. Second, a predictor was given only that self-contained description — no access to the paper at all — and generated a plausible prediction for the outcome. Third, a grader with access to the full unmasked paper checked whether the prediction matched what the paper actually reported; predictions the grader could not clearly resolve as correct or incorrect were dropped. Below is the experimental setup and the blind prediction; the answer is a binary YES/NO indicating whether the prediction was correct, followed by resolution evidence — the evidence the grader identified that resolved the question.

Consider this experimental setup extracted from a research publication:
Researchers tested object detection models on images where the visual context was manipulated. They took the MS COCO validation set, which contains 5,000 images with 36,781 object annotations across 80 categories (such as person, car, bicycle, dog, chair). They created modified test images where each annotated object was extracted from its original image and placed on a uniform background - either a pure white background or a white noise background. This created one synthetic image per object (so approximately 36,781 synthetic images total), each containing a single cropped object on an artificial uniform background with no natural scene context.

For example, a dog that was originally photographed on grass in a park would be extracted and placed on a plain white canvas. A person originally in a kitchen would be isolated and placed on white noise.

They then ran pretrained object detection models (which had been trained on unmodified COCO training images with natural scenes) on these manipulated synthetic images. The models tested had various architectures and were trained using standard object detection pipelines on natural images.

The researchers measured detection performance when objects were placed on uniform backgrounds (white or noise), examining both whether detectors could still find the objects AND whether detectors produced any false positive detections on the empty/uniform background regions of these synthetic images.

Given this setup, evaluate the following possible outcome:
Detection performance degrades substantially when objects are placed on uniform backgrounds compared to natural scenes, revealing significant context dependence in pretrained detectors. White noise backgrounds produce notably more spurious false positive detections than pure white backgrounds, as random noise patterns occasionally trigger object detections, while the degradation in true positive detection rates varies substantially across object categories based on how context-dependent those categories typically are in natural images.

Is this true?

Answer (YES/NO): NO